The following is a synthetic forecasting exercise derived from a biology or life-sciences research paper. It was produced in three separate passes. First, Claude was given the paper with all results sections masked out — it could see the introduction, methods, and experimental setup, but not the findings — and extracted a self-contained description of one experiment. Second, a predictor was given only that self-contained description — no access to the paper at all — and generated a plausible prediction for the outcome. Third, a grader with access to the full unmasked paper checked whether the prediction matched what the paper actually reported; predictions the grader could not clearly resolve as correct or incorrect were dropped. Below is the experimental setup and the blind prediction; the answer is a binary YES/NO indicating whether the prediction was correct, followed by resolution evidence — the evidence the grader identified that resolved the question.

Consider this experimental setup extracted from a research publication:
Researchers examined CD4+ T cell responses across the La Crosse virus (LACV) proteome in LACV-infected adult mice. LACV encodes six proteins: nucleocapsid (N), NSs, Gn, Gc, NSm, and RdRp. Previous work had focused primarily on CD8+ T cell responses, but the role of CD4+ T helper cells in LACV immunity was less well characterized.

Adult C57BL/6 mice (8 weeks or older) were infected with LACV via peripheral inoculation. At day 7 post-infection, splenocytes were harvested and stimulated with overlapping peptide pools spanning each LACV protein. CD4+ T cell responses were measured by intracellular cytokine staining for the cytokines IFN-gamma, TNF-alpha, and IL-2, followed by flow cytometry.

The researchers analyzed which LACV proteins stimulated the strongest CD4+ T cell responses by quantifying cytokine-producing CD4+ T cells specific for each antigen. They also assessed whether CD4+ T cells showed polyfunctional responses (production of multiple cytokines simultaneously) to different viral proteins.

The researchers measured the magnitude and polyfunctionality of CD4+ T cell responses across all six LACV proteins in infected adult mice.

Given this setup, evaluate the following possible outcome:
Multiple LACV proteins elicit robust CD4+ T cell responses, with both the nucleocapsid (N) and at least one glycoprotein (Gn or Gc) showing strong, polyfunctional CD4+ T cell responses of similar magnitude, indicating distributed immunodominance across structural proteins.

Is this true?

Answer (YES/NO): NO